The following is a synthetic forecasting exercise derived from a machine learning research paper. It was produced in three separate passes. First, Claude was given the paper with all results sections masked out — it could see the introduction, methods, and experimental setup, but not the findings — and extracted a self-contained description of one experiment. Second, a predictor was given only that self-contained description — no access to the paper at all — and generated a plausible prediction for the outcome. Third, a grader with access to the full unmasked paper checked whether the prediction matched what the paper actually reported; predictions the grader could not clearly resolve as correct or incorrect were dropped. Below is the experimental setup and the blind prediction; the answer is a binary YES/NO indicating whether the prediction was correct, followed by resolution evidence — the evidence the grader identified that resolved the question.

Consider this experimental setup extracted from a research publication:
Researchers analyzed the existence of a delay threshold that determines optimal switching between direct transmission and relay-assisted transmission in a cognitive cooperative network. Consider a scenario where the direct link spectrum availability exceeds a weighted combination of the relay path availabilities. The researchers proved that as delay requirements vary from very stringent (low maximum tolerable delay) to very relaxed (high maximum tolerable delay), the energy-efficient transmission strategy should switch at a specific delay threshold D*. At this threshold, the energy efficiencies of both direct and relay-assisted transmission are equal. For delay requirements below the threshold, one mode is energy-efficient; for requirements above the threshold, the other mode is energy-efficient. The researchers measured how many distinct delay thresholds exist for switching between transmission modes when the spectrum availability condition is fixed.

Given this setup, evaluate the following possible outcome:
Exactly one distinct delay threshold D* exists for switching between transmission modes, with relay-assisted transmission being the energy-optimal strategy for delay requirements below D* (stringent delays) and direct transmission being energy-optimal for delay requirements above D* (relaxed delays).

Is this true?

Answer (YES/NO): NO